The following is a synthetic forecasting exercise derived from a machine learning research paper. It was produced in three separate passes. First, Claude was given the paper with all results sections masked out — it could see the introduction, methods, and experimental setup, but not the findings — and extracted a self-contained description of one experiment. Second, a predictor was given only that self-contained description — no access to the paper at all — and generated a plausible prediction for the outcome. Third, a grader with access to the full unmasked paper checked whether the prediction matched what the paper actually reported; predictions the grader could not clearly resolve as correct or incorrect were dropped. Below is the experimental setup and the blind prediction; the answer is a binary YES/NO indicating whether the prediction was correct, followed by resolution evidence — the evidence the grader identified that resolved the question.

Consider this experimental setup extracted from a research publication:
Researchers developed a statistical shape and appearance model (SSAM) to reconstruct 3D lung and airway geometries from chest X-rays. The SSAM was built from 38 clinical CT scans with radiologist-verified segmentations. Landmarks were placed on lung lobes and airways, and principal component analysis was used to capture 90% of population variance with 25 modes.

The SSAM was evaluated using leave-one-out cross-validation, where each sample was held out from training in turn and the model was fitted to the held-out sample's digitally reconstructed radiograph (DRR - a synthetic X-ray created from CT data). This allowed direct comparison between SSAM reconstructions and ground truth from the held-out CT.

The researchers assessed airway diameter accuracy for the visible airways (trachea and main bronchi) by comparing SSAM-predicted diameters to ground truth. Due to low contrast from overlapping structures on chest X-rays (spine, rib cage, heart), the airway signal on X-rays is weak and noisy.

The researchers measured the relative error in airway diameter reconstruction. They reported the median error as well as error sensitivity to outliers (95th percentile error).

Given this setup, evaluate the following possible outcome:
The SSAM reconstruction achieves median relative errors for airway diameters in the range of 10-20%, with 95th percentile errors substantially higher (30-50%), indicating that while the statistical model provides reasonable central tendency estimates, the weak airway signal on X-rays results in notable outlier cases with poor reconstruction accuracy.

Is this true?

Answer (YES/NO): NO